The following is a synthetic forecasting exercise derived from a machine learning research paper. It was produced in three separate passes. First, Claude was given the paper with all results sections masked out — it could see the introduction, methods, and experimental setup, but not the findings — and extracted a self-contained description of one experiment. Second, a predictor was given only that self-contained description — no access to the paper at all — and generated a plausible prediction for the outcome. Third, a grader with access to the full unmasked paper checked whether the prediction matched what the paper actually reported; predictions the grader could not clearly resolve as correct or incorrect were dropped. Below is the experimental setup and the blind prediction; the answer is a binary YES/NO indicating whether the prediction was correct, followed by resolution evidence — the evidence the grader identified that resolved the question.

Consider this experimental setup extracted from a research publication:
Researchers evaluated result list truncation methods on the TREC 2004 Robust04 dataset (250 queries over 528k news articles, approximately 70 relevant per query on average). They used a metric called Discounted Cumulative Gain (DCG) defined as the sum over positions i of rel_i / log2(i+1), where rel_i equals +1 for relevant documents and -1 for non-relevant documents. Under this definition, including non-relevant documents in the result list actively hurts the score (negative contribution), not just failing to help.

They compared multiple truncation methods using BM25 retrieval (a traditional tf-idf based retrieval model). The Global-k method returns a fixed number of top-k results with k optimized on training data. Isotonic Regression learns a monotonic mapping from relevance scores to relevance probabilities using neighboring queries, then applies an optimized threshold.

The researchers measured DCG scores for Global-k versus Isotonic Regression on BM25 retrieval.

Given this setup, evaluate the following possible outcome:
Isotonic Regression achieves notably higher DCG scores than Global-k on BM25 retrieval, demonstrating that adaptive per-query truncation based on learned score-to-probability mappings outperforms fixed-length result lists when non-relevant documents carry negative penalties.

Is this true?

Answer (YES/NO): YES